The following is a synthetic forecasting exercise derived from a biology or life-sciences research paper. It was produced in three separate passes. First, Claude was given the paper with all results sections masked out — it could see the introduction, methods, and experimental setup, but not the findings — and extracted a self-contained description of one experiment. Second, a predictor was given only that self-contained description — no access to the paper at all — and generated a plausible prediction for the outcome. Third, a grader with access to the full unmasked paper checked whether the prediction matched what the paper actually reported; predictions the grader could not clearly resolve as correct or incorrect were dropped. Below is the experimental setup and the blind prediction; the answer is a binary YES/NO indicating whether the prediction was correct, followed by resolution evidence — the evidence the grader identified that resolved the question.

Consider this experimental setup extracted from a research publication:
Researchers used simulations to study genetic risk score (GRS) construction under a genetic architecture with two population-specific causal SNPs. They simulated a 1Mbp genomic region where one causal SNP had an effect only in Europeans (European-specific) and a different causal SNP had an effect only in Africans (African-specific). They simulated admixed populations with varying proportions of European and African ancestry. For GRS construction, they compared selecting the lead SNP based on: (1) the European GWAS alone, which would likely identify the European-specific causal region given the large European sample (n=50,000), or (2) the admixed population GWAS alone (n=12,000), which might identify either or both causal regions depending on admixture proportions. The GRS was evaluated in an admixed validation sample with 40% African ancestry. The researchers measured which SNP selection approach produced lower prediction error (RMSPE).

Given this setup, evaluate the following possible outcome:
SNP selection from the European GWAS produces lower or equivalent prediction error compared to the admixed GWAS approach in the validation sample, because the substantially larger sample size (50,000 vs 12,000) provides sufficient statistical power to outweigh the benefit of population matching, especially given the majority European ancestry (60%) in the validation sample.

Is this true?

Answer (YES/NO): YES